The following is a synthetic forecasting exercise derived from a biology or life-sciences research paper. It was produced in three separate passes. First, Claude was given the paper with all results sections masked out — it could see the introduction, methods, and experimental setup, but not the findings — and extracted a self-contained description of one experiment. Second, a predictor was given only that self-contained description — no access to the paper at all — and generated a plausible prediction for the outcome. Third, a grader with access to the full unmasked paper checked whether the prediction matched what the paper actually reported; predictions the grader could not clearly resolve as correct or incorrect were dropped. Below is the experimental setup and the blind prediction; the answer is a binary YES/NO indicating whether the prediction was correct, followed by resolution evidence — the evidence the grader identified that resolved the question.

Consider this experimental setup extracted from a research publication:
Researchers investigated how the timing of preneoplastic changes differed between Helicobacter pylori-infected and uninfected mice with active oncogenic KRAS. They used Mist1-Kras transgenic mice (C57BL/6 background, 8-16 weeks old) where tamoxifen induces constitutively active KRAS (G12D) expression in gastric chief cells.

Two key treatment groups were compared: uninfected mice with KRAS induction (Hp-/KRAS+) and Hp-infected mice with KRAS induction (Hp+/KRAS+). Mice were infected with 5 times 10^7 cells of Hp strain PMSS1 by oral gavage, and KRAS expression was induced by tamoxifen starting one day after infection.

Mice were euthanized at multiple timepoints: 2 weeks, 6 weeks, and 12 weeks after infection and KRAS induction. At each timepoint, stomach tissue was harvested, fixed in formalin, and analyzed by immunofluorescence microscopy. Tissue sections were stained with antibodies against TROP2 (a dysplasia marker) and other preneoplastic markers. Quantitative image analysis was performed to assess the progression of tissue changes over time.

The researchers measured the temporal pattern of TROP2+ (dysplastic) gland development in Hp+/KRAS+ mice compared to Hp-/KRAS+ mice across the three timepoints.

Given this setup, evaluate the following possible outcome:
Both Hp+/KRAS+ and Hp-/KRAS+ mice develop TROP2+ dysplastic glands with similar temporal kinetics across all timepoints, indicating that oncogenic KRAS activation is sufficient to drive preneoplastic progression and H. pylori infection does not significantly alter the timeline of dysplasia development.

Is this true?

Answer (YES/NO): NO